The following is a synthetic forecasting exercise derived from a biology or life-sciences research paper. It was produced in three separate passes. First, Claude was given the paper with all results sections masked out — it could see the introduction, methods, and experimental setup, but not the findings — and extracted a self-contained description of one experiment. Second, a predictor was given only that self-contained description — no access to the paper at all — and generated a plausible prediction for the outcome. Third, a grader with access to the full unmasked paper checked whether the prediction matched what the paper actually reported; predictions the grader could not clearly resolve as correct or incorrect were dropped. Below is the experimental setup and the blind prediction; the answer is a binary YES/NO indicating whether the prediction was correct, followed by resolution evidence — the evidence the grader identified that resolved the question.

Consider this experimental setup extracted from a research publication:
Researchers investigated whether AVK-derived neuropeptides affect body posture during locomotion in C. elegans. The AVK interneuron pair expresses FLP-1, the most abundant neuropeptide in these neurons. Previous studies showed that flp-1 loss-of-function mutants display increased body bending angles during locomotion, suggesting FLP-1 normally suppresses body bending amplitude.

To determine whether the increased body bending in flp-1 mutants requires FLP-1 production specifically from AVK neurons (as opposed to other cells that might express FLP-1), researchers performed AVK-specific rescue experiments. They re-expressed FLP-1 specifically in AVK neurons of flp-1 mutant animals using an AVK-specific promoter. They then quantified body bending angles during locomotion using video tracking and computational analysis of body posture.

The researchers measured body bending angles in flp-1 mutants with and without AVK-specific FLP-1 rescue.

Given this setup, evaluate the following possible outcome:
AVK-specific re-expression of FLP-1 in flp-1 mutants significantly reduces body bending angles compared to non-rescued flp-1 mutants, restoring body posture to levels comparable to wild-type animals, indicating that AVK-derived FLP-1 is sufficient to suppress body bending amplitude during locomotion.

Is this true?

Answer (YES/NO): YES